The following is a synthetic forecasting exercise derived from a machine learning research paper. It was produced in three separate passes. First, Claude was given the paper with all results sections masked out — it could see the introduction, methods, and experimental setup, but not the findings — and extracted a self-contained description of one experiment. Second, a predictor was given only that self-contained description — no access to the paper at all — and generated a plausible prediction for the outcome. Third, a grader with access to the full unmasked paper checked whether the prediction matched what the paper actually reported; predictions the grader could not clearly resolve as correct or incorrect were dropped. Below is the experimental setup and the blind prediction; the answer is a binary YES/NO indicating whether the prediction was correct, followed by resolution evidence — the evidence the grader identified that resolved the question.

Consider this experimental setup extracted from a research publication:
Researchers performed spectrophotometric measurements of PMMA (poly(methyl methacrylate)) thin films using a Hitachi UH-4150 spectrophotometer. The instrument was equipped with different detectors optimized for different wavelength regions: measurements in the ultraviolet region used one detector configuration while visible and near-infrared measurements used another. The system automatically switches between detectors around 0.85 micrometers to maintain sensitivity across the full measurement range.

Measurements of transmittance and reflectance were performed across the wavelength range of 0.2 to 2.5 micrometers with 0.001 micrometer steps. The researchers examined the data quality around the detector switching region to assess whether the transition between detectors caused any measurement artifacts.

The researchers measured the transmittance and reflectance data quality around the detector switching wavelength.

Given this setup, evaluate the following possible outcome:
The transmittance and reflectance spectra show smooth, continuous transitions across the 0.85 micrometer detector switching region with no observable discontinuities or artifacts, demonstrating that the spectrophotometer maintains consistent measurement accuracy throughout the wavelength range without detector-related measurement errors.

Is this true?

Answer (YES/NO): NO